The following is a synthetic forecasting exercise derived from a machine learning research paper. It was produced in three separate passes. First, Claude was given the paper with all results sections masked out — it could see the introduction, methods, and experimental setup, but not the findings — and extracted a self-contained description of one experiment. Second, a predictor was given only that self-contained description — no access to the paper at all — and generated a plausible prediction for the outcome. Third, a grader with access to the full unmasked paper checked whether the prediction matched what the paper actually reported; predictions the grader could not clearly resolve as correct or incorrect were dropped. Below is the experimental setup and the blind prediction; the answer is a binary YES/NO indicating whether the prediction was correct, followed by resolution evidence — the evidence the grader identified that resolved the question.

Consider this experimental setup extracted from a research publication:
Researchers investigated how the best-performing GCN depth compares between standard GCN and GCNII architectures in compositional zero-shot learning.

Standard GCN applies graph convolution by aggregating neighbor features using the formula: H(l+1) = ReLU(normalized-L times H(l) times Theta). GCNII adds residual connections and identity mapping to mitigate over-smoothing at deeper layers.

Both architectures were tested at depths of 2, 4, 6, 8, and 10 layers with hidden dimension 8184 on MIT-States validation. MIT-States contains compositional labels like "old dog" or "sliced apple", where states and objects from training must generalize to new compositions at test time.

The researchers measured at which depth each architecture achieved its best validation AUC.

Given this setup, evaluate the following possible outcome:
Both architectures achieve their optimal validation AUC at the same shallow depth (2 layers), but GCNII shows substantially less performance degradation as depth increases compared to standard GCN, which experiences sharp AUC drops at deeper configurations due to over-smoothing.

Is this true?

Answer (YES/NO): YES